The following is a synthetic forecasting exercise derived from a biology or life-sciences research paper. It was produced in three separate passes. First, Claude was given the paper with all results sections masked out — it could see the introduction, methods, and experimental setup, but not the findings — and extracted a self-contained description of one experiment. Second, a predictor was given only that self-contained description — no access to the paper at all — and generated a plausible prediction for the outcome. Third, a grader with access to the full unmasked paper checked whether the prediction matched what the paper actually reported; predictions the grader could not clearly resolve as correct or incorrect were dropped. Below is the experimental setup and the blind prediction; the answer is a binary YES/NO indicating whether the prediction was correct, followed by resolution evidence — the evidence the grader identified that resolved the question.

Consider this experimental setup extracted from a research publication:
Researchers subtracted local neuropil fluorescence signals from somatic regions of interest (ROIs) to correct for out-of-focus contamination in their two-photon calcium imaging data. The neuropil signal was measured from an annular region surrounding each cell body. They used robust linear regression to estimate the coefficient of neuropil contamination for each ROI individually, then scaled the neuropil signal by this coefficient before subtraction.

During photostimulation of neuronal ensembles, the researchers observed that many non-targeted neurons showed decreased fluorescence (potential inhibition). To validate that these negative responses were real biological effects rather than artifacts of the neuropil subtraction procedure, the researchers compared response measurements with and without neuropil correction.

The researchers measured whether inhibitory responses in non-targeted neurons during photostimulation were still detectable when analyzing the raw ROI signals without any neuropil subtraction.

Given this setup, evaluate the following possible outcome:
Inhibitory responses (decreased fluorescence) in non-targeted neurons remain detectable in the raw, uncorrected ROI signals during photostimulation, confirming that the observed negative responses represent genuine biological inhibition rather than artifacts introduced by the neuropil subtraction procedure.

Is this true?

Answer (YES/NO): YES